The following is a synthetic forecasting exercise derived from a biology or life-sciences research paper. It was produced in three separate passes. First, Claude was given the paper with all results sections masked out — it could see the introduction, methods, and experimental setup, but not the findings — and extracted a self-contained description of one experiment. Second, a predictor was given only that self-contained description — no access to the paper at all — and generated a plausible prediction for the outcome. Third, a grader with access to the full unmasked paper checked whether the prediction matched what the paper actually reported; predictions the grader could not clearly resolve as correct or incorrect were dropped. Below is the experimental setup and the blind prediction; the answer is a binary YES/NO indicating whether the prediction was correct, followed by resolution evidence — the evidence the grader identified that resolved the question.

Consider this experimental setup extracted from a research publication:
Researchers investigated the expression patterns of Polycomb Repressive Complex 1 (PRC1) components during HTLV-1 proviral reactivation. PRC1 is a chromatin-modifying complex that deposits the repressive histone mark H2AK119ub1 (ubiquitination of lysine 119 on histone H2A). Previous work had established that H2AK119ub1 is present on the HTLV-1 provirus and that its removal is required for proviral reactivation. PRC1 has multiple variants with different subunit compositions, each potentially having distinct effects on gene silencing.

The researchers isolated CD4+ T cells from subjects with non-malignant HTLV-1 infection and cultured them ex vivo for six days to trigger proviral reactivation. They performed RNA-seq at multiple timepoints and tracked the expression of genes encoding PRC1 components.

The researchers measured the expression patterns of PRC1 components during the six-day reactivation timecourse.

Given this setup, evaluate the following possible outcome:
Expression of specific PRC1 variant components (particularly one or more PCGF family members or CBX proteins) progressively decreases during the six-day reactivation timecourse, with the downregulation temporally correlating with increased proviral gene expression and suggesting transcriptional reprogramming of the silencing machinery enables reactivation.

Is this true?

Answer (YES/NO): NO